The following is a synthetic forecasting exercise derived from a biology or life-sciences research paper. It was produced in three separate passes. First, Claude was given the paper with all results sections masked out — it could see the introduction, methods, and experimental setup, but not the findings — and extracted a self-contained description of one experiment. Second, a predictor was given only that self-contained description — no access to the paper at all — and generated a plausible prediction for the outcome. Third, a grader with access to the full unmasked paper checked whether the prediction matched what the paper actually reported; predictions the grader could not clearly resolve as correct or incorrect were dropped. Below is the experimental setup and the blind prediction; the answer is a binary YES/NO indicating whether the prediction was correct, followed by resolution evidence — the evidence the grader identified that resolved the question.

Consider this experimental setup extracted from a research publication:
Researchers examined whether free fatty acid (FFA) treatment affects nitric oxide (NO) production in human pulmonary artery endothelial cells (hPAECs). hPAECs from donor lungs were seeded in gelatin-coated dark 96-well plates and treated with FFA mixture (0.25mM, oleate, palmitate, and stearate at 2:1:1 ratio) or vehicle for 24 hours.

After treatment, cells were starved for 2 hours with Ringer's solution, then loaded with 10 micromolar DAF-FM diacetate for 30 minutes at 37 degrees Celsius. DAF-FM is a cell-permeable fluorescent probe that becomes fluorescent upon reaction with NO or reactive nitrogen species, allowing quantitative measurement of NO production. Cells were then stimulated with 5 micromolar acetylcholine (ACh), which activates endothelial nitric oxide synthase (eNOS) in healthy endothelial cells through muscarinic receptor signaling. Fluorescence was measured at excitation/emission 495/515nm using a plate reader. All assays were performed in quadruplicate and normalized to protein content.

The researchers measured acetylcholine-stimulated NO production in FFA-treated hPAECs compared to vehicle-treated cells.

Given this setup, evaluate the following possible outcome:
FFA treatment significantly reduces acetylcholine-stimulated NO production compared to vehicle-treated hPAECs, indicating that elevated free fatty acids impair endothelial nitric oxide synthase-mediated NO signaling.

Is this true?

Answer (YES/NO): YES